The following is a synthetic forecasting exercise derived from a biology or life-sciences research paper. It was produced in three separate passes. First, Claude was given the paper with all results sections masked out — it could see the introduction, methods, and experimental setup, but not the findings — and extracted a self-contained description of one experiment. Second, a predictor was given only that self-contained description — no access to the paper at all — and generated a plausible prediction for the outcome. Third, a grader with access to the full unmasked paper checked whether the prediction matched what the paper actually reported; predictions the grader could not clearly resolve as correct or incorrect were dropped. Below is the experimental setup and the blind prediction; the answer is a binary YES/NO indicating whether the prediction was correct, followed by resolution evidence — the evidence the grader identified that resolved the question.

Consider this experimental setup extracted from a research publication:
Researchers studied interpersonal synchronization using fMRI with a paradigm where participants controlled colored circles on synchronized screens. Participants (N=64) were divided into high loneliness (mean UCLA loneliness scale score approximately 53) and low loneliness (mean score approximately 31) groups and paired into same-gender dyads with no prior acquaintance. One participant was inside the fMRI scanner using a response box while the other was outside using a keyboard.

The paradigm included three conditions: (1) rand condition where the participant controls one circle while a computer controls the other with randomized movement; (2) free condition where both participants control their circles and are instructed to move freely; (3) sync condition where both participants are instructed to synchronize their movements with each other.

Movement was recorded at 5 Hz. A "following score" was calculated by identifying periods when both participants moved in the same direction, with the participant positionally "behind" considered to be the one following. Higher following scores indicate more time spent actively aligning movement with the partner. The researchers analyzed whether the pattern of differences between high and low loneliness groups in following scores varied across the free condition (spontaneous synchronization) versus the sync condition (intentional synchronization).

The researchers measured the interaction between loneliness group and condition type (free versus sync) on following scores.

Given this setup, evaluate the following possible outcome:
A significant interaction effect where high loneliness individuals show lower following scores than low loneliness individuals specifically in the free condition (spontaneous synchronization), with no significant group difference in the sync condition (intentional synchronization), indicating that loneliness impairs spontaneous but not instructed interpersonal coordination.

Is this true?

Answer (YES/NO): NO